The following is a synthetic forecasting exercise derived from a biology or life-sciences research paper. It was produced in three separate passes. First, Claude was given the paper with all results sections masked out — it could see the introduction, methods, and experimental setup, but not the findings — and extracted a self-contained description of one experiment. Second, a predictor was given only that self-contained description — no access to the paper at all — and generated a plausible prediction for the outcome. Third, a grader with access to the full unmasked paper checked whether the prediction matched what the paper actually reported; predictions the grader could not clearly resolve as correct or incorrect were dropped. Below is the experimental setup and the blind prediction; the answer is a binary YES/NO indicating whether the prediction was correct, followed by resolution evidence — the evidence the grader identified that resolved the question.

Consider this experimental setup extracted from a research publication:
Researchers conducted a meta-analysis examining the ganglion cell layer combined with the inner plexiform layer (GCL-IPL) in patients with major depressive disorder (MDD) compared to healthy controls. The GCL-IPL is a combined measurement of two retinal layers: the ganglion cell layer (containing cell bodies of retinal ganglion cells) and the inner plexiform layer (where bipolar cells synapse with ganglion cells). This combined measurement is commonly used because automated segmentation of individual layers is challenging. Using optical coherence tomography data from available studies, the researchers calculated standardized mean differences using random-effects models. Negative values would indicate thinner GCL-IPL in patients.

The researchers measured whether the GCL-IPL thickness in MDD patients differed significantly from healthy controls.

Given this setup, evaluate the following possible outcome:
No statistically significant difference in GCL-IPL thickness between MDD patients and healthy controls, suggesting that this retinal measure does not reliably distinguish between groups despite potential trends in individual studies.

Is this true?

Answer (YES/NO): YES